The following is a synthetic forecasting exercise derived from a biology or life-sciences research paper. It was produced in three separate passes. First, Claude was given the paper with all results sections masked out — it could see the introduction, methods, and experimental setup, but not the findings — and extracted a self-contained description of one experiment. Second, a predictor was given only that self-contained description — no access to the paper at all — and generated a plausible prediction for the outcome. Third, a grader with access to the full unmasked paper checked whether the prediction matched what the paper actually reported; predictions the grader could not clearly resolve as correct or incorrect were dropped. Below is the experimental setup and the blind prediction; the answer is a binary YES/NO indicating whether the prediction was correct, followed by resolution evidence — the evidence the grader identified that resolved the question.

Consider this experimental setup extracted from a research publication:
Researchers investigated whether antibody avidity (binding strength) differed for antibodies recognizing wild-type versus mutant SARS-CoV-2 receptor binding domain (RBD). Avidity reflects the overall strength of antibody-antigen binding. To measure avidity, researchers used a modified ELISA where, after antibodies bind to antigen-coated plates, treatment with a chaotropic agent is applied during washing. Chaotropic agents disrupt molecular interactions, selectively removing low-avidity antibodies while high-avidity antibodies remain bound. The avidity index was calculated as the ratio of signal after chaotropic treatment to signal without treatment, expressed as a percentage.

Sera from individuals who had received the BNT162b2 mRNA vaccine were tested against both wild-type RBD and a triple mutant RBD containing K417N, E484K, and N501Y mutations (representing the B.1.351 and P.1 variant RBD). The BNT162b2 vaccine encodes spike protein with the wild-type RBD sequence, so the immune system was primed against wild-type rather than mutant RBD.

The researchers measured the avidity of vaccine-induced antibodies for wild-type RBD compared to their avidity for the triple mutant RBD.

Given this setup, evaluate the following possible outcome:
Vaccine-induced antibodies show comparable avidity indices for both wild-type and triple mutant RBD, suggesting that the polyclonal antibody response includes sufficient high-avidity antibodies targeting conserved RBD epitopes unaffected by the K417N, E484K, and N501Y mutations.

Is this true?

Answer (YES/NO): NO